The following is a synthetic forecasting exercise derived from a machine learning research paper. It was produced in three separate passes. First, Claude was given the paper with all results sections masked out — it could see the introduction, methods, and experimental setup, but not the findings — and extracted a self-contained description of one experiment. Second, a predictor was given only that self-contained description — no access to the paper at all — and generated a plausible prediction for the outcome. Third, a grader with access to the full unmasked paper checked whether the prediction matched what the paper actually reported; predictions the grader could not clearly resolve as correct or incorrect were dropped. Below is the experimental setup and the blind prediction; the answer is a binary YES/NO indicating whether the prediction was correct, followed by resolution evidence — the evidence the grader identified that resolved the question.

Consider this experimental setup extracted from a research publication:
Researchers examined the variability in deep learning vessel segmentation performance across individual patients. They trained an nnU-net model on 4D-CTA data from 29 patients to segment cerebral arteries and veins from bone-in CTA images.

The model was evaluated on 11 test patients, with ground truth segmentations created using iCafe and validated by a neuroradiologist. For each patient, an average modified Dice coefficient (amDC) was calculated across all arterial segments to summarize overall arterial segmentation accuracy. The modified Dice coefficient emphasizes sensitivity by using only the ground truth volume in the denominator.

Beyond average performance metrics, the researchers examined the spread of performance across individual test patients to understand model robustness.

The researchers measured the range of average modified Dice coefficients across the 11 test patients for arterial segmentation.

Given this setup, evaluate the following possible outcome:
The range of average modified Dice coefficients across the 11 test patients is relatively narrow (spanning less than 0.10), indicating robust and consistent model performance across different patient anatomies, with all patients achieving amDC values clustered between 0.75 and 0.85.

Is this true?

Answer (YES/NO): NO